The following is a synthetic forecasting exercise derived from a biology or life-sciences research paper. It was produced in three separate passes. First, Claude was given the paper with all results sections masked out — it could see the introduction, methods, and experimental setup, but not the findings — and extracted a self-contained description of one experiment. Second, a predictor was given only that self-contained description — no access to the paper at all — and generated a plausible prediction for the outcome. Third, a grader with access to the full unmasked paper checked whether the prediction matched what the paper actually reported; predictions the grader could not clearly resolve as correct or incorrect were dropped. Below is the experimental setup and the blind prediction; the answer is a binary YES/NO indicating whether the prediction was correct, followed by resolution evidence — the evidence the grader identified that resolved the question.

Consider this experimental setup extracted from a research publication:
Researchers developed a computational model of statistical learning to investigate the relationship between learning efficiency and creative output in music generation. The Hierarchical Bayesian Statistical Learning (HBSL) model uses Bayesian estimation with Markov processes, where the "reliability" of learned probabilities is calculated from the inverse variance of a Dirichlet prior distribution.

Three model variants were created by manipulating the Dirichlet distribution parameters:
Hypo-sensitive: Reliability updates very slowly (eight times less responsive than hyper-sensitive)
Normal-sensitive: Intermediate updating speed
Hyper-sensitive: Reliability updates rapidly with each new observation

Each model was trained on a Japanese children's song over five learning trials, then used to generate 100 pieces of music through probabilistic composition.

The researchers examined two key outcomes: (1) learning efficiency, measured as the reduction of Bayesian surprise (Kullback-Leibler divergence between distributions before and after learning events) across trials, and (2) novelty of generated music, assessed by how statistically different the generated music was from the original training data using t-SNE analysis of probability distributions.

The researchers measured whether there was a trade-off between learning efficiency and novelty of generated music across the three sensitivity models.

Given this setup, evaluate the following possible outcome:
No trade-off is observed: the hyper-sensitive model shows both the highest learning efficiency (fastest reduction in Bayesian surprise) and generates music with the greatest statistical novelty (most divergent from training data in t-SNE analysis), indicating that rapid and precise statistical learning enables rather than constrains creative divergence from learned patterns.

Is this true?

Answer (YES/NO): NO